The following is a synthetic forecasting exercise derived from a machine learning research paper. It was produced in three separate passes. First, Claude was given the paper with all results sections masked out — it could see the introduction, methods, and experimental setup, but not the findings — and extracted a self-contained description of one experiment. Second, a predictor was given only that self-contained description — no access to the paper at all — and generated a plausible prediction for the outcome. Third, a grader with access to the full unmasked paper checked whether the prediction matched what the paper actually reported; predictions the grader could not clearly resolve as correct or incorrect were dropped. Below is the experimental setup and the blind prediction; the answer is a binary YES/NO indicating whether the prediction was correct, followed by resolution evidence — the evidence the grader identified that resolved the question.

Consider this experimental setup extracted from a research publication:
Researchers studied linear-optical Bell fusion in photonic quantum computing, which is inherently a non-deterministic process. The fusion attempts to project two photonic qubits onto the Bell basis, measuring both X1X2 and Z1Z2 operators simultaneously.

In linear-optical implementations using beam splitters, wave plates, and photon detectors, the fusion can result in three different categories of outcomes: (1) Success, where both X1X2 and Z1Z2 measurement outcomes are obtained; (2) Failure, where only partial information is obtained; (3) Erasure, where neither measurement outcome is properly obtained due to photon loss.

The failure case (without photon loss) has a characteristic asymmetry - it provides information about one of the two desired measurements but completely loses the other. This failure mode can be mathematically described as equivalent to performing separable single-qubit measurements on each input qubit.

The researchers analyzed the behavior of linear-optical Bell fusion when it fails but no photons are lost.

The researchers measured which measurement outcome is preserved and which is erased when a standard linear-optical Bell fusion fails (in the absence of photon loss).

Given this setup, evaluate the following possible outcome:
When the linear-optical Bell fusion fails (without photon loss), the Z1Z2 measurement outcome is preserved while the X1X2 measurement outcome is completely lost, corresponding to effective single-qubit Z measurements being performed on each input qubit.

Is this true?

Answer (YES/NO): YES